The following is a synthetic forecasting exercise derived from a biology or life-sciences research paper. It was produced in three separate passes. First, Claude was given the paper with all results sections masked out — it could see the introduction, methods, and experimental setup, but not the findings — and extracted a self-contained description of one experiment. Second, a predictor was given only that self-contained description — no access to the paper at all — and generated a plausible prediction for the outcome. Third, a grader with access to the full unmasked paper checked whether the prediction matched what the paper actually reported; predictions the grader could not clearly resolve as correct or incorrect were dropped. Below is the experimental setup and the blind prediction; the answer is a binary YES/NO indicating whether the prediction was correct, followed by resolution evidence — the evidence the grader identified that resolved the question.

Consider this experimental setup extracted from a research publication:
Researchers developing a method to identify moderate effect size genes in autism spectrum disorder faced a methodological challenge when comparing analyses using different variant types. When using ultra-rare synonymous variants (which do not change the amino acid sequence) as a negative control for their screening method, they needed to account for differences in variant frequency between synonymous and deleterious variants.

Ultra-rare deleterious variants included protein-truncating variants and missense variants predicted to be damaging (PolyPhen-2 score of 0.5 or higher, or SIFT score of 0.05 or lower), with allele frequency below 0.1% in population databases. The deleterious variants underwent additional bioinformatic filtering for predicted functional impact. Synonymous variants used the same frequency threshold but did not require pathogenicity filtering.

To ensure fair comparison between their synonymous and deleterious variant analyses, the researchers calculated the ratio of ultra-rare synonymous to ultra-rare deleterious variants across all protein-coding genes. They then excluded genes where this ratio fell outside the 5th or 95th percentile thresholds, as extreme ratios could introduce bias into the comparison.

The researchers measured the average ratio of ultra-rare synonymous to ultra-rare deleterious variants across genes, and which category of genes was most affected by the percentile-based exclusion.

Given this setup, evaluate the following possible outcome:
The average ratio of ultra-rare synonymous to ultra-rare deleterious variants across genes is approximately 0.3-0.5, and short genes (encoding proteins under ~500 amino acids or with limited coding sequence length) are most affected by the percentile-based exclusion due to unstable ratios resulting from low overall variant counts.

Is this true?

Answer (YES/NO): NO